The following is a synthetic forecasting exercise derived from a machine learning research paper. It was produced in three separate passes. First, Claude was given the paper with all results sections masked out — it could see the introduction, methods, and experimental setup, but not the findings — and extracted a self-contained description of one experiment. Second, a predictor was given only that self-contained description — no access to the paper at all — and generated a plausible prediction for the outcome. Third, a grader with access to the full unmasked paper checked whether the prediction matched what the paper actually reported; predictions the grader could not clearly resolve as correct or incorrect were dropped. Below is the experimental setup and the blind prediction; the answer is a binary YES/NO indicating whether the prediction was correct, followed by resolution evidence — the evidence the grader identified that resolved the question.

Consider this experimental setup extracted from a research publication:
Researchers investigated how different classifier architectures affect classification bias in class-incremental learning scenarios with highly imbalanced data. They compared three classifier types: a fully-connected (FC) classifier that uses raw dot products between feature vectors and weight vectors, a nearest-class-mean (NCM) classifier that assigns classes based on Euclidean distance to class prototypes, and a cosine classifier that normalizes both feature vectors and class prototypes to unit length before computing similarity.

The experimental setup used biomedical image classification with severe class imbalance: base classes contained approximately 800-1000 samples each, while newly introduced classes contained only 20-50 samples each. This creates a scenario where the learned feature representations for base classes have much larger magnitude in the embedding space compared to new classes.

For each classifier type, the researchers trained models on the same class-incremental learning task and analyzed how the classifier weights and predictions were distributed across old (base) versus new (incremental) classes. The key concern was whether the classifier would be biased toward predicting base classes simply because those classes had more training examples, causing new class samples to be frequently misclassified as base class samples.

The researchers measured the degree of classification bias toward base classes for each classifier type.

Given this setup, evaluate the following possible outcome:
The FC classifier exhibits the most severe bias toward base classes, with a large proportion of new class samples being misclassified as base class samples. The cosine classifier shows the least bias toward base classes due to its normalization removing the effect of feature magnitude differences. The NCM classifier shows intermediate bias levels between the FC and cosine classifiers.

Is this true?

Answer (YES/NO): YES